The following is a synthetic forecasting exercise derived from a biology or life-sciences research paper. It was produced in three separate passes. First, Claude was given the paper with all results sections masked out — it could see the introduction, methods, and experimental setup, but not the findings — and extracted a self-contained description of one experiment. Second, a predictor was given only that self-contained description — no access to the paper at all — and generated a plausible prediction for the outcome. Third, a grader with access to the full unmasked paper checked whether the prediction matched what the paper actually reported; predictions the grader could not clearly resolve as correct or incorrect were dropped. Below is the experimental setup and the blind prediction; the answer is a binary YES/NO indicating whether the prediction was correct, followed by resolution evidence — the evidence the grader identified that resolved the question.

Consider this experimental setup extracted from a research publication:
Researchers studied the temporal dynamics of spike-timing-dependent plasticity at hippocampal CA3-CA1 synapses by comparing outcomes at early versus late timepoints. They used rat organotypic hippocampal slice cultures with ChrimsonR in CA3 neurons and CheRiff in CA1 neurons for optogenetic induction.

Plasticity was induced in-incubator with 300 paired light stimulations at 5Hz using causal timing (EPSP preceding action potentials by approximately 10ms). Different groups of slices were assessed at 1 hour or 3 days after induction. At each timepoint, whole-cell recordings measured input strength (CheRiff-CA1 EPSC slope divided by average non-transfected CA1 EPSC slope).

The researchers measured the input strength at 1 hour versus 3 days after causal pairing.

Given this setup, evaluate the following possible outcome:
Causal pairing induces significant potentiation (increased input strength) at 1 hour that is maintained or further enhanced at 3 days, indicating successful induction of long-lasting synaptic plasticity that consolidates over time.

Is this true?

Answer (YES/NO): NO